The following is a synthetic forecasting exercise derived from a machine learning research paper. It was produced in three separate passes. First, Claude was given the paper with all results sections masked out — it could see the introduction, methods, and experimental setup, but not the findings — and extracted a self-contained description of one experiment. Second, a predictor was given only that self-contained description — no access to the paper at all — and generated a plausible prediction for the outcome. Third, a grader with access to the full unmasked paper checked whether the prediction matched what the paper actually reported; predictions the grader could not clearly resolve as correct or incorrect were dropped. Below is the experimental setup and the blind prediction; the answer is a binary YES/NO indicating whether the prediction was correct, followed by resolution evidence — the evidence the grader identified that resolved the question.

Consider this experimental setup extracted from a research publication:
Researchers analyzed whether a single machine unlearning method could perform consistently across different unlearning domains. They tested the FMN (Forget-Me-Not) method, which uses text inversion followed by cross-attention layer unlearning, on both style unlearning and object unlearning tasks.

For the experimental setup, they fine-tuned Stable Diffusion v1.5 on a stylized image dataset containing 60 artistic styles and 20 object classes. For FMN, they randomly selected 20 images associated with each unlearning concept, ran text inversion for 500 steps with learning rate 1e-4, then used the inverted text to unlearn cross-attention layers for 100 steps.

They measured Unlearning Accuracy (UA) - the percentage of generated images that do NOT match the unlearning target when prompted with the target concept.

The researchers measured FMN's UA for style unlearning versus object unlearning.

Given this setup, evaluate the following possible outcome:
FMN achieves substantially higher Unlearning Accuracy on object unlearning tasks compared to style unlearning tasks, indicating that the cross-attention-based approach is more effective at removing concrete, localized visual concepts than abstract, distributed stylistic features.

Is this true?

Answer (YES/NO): NO